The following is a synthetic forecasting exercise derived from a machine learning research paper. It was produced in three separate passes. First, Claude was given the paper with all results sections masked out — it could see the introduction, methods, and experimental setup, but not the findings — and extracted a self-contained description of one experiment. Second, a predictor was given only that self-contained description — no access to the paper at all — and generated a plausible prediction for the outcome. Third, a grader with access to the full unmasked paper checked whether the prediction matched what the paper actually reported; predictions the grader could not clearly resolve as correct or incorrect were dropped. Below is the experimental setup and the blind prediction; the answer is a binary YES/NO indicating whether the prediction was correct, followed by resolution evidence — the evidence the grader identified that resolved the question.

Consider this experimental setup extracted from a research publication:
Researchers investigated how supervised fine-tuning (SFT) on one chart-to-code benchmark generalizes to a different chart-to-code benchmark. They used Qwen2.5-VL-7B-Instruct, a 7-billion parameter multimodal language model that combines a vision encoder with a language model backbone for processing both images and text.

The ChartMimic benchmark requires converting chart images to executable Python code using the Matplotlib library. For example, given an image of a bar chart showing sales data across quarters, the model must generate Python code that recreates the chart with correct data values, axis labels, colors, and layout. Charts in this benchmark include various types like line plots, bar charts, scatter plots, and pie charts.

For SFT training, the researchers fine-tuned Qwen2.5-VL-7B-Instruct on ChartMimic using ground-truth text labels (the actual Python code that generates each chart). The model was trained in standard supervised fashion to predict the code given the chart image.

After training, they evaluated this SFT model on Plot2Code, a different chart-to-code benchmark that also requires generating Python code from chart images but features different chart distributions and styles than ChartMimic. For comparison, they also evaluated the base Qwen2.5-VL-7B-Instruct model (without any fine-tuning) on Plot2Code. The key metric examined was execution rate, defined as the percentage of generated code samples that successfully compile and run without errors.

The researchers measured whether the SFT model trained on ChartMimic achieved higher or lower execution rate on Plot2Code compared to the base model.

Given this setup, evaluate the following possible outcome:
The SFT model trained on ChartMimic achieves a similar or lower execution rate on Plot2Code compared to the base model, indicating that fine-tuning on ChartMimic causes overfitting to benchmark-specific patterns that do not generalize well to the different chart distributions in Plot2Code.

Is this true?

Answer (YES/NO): YES